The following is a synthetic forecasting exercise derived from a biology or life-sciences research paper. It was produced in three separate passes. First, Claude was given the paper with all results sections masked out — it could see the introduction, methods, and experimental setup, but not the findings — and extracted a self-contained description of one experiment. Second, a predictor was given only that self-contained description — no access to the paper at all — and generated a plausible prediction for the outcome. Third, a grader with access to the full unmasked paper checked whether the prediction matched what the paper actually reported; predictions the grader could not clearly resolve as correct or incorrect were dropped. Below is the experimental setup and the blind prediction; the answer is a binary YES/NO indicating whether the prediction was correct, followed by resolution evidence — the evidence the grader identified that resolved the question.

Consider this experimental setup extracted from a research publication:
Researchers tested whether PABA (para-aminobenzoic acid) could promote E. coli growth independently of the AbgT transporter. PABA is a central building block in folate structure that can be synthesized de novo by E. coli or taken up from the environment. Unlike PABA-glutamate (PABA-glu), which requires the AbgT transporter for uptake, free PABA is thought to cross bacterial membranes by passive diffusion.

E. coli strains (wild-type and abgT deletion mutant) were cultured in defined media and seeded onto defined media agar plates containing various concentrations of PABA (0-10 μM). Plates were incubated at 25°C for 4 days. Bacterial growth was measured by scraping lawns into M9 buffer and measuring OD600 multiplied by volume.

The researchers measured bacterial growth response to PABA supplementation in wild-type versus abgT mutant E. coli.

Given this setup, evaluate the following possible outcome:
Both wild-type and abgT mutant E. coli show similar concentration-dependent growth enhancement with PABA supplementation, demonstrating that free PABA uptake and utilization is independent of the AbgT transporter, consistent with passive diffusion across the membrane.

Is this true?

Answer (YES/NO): YES